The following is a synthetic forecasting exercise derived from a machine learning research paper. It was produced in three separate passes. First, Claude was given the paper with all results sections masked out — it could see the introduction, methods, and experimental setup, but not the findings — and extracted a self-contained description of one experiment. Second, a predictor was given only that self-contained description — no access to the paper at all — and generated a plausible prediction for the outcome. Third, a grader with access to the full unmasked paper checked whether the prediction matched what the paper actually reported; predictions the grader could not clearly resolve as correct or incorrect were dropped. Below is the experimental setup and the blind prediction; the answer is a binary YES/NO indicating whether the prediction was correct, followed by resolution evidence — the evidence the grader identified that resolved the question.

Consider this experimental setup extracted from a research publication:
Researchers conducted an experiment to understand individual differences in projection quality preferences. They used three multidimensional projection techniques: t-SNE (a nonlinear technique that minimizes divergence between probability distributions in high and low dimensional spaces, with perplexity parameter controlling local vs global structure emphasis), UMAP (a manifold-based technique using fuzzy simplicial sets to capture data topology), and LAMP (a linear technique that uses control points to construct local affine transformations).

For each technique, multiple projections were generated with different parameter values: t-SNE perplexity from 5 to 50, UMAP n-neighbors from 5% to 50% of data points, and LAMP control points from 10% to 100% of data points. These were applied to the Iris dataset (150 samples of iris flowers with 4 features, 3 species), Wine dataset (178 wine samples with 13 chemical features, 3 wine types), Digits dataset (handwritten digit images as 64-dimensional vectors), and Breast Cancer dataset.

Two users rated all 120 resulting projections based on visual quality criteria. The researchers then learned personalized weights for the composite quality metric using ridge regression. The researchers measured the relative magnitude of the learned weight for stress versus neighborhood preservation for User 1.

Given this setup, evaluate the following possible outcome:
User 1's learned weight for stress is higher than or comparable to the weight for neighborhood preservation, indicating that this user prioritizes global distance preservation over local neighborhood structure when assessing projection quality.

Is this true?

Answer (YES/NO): YES